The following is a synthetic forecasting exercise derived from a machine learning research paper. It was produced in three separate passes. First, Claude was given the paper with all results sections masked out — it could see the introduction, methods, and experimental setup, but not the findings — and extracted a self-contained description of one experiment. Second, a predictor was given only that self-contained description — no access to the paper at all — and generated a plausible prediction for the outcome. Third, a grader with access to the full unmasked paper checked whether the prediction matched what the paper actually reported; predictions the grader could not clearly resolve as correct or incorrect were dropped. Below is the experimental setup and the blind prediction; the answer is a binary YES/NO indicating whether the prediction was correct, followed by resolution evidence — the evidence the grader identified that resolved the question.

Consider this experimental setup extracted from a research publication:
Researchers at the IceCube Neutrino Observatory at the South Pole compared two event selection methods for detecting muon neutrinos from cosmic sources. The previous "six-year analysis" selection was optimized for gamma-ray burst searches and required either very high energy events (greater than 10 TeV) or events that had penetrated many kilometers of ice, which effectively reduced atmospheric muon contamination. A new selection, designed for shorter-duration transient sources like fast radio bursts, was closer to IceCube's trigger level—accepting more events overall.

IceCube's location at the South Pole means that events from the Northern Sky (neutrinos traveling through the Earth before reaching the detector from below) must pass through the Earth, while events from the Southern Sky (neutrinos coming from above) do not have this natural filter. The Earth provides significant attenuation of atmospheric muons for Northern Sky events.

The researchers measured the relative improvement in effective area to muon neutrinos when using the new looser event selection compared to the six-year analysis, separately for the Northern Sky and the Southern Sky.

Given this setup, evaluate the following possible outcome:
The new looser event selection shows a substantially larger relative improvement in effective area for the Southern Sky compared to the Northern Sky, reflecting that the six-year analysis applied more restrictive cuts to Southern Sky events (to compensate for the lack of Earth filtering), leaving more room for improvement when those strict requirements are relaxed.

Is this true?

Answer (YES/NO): YES